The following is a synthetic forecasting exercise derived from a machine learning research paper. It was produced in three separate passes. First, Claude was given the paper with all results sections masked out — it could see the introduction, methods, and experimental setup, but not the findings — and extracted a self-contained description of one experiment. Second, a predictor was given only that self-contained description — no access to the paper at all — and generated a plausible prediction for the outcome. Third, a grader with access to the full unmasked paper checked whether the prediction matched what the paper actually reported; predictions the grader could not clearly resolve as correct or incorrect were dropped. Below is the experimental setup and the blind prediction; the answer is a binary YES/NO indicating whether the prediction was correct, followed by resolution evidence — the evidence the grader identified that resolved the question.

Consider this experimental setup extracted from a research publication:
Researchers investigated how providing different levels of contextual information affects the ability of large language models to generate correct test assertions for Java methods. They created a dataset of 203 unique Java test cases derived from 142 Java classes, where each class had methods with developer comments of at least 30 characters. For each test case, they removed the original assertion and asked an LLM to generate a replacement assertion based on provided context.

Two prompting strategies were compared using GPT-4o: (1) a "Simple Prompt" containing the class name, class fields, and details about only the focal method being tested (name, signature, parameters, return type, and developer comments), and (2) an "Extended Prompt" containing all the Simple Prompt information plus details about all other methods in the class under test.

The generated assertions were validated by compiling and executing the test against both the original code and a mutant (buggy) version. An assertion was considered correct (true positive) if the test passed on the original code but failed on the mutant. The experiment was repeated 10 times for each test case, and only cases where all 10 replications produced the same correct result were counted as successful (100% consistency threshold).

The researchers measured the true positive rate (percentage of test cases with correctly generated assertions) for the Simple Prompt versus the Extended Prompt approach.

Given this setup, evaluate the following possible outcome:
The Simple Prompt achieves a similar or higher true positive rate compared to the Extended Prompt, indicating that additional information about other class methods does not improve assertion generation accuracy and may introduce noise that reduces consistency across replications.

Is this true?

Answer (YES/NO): NO